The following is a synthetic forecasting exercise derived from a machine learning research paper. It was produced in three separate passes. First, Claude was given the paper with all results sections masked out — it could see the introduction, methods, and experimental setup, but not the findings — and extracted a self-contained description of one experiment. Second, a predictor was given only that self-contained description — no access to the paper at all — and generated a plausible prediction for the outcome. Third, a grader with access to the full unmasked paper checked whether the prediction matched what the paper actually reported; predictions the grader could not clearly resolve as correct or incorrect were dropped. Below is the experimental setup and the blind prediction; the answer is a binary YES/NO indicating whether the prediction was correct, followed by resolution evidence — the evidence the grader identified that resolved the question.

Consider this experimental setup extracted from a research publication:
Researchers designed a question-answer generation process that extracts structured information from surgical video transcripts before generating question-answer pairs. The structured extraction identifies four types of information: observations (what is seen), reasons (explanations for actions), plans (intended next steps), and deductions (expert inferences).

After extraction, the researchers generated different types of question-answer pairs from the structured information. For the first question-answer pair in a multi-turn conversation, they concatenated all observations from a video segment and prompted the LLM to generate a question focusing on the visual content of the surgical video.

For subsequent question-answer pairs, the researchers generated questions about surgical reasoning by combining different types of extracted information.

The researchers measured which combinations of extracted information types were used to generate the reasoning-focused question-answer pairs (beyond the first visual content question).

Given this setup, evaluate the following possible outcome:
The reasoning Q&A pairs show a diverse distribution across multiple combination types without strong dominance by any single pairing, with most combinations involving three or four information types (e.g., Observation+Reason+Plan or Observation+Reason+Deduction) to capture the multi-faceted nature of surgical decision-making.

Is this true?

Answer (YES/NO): NO